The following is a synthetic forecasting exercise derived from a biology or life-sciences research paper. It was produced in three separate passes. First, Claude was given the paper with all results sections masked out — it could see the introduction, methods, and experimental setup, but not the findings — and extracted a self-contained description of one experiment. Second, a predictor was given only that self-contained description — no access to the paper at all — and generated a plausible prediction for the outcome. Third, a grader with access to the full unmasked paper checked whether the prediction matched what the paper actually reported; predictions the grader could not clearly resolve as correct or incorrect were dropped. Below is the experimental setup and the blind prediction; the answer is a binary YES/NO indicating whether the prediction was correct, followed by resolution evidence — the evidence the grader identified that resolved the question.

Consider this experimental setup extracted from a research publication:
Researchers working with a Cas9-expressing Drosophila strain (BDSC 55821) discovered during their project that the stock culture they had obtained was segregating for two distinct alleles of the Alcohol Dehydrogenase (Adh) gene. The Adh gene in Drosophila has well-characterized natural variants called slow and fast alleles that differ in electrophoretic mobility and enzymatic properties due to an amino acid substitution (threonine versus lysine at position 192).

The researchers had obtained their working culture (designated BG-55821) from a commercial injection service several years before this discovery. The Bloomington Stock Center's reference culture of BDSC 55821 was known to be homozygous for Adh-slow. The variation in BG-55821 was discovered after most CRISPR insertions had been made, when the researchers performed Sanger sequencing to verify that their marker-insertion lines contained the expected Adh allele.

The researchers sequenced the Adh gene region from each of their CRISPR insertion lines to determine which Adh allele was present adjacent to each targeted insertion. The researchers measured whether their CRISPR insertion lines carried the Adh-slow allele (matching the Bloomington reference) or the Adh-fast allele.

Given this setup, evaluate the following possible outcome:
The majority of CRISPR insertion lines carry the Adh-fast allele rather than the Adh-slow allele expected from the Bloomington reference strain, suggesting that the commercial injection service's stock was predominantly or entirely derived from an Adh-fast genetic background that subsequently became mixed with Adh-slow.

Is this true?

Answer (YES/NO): NO